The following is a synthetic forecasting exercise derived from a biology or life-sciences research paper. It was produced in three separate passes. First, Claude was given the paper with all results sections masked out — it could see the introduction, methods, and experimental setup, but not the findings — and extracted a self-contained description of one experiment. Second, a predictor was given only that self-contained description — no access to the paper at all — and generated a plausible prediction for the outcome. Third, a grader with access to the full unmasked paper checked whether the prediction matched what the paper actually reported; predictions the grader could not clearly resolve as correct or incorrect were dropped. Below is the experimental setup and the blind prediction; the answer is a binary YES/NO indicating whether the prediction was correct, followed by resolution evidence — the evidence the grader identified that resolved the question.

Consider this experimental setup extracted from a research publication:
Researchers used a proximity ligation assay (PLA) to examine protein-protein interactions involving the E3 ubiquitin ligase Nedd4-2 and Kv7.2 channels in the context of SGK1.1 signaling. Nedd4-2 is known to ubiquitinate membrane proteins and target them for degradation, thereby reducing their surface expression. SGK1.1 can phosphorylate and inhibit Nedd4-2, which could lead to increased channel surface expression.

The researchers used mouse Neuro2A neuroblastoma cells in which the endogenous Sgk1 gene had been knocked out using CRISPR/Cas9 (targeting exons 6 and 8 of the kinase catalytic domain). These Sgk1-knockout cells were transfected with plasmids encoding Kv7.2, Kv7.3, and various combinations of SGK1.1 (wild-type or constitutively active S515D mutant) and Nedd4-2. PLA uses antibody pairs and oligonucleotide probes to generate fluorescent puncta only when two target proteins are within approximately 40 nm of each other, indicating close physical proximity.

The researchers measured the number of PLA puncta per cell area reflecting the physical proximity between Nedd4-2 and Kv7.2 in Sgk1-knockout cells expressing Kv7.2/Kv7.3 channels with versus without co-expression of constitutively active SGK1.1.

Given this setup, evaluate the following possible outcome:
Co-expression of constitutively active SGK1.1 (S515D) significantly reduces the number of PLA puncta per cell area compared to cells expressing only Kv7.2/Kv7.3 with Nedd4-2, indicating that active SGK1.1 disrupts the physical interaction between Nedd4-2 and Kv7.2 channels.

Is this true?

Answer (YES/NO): YES